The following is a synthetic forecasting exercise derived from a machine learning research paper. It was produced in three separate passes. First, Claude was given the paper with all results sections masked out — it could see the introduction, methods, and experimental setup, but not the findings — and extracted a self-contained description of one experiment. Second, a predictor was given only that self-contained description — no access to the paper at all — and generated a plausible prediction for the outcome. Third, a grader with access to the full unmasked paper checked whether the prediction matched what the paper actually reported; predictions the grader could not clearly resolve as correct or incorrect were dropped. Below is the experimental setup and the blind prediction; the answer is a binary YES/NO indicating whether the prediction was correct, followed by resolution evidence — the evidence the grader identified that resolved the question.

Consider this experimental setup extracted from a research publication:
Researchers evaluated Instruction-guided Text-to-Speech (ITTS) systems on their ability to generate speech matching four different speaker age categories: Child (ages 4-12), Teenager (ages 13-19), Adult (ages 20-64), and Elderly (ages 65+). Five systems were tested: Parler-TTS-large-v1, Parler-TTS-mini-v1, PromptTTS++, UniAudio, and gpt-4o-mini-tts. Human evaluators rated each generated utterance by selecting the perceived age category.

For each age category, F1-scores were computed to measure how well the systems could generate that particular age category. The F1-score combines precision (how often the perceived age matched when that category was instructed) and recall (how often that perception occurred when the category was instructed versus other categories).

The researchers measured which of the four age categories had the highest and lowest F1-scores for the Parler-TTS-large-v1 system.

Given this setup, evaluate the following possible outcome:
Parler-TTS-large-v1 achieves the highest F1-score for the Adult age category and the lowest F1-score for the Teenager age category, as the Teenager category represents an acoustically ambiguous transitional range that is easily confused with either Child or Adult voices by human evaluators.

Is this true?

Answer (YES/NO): NO